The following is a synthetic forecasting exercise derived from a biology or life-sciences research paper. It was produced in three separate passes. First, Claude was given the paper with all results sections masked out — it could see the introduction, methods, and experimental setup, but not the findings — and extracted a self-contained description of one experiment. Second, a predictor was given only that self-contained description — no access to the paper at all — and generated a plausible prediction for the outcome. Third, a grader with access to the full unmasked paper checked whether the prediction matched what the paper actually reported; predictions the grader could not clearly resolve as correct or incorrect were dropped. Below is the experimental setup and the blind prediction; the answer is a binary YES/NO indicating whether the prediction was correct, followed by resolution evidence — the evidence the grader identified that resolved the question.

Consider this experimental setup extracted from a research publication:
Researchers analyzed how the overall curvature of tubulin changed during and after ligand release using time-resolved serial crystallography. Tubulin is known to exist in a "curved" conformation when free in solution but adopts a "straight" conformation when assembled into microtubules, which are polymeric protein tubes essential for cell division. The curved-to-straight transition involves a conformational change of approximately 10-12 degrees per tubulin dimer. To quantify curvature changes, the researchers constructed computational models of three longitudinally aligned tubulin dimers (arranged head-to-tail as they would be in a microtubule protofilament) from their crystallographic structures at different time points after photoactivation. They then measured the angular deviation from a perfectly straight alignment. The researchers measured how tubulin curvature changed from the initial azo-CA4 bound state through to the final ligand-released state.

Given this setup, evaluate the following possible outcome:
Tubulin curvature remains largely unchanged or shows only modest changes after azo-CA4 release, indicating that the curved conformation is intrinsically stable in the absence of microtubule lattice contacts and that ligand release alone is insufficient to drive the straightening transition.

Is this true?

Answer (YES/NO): NO